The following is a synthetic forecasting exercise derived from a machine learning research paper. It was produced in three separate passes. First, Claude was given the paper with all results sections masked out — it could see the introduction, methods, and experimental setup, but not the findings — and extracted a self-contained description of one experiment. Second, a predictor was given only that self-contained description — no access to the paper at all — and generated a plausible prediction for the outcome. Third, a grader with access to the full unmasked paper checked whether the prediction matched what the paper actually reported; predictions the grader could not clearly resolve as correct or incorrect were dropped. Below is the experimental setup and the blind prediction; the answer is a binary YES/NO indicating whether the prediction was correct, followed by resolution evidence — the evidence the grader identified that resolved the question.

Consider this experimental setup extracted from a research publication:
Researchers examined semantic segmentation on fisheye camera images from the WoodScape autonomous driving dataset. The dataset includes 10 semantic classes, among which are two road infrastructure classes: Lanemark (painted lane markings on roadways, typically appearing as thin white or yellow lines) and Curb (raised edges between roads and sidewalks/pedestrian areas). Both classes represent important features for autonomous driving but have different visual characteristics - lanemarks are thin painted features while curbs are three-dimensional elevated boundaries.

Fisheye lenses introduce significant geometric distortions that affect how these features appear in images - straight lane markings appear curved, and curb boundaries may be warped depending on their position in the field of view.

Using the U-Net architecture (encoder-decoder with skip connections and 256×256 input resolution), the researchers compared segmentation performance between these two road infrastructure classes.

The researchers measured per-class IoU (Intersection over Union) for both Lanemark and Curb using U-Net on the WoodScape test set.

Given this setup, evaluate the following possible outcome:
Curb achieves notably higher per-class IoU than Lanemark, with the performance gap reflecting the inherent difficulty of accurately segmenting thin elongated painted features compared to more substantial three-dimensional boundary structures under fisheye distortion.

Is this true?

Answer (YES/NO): NO